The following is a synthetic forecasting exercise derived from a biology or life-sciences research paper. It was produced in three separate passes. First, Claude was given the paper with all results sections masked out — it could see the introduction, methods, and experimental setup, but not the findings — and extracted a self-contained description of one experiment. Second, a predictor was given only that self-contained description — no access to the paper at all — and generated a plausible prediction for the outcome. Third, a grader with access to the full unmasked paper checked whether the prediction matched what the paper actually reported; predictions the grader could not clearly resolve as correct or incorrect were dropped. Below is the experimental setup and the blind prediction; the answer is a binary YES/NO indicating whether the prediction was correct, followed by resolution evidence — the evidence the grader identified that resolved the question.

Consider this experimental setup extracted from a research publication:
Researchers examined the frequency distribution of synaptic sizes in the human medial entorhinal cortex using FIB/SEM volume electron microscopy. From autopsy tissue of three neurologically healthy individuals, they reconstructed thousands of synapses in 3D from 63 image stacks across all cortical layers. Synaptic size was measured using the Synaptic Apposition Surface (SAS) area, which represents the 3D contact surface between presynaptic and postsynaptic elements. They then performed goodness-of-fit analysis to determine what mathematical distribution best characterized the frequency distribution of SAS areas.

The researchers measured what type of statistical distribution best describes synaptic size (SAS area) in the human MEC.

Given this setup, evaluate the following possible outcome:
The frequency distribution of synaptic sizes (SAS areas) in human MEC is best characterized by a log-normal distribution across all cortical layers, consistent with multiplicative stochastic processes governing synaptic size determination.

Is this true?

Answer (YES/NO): YES